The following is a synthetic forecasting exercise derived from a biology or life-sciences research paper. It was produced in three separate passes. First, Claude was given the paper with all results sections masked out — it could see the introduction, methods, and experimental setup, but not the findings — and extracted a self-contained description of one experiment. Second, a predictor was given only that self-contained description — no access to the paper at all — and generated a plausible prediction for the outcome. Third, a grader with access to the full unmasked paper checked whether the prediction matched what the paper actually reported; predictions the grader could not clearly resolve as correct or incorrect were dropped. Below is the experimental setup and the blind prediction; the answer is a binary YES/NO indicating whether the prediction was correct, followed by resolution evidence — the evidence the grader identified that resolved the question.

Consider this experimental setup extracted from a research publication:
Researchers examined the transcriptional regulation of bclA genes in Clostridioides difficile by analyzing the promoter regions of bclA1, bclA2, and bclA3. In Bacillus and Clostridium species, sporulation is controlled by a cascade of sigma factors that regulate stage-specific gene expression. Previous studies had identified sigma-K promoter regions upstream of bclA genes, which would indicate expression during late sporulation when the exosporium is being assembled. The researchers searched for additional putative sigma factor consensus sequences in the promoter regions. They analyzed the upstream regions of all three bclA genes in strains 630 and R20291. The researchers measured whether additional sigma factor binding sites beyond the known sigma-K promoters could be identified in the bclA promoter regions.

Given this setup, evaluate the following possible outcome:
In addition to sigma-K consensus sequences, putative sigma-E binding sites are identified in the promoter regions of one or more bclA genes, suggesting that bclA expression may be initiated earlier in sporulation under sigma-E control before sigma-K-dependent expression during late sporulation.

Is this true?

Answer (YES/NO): YES